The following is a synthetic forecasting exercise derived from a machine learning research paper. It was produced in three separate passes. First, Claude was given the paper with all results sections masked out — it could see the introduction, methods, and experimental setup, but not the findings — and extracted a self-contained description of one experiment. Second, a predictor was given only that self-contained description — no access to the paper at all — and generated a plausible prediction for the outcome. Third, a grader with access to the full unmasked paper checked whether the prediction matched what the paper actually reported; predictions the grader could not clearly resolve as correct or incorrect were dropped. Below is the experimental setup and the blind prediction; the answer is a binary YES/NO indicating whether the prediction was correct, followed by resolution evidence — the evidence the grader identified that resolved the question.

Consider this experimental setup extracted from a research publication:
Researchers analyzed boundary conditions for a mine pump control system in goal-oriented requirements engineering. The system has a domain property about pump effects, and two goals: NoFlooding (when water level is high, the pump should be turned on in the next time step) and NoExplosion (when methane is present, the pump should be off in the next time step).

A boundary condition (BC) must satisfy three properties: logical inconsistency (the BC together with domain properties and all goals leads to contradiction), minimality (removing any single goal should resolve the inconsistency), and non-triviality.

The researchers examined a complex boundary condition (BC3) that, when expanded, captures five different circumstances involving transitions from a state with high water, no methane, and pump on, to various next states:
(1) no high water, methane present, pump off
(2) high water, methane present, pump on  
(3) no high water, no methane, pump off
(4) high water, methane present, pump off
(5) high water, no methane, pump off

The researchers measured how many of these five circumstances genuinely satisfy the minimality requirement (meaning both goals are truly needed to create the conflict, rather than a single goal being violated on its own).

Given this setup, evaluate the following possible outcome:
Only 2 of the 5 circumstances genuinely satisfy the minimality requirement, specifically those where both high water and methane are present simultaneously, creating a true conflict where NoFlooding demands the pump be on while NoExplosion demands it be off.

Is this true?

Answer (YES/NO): NO